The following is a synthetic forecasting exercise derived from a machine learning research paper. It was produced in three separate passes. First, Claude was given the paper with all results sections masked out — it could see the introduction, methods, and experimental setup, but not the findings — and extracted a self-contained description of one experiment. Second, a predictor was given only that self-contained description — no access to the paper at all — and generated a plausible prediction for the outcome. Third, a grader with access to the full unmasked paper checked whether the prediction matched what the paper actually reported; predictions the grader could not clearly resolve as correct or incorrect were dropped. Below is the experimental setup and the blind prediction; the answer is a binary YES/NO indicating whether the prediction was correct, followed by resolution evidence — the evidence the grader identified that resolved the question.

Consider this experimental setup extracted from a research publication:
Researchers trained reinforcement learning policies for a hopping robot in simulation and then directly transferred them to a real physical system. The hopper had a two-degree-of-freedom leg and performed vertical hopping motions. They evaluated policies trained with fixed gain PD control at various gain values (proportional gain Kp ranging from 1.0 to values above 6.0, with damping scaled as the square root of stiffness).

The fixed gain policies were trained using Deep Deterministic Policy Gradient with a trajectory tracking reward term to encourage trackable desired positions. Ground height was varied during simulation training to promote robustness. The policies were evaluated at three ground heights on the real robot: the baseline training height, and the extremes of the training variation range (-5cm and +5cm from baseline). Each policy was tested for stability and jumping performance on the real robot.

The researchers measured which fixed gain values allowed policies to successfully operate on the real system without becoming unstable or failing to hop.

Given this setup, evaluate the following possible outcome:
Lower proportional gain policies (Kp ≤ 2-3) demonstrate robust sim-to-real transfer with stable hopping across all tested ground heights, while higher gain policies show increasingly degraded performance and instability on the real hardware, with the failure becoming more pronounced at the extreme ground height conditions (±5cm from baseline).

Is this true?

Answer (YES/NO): NO